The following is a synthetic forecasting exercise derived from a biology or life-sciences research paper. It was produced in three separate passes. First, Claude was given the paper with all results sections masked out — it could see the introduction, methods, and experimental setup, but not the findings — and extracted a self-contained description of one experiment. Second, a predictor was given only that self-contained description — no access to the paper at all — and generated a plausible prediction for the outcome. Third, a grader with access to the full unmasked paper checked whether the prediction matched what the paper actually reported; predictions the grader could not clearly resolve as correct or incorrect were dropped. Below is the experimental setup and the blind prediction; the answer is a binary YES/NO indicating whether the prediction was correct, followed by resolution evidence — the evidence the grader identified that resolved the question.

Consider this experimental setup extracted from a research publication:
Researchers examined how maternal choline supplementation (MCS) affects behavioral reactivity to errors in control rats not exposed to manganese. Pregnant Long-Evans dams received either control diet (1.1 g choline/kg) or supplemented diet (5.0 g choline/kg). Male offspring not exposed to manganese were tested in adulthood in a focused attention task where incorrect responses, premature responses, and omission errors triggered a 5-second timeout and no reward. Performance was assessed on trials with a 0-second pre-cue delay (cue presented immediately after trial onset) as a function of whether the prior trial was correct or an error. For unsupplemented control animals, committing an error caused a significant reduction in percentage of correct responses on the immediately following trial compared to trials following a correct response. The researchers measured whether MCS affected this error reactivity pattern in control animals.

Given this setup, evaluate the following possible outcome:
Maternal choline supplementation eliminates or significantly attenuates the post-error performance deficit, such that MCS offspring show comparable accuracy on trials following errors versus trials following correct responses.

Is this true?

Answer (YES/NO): YES